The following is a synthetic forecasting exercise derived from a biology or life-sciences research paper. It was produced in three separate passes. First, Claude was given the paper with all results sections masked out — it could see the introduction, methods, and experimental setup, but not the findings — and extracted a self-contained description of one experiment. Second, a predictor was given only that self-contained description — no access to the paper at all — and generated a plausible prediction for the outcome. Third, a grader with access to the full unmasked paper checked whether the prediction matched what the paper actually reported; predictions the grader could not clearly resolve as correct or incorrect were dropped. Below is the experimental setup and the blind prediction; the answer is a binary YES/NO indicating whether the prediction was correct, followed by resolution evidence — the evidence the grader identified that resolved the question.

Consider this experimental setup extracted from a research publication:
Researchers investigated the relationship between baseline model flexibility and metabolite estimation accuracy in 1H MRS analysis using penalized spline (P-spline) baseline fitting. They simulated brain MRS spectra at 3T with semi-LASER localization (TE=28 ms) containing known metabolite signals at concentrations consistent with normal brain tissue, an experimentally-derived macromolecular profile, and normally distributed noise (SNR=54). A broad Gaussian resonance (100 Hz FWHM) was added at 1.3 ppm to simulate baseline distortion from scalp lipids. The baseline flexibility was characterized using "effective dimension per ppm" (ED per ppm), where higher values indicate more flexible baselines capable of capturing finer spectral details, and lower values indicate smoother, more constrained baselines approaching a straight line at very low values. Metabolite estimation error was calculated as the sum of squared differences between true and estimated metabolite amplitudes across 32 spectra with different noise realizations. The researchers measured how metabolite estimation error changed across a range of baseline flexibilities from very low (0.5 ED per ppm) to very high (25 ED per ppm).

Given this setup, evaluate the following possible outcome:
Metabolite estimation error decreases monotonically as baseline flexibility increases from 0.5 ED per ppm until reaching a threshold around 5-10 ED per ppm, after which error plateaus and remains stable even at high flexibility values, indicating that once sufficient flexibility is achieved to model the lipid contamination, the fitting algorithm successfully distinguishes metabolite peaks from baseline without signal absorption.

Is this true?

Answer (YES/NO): NO